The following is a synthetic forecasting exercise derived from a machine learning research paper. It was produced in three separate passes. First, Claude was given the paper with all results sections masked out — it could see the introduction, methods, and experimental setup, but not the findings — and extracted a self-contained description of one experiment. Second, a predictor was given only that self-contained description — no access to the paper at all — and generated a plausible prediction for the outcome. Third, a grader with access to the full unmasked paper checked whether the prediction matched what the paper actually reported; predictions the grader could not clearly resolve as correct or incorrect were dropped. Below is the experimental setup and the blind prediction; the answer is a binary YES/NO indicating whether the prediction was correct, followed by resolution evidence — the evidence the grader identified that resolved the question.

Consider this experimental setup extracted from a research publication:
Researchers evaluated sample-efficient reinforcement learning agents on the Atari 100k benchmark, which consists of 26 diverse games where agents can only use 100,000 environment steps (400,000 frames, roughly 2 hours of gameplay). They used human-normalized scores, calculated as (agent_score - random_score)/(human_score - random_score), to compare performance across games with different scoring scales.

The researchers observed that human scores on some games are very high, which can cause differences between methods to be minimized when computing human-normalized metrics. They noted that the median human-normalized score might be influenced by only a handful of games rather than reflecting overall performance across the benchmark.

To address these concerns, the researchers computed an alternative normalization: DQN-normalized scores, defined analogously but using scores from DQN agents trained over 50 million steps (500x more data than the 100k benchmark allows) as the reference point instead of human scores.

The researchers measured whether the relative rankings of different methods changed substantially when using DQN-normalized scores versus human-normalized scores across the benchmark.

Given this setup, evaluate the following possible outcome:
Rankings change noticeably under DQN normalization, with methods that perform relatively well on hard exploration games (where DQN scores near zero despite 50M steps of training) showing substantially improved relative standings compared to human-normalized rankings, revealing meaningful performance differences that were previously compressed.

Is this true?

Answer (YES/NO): NO